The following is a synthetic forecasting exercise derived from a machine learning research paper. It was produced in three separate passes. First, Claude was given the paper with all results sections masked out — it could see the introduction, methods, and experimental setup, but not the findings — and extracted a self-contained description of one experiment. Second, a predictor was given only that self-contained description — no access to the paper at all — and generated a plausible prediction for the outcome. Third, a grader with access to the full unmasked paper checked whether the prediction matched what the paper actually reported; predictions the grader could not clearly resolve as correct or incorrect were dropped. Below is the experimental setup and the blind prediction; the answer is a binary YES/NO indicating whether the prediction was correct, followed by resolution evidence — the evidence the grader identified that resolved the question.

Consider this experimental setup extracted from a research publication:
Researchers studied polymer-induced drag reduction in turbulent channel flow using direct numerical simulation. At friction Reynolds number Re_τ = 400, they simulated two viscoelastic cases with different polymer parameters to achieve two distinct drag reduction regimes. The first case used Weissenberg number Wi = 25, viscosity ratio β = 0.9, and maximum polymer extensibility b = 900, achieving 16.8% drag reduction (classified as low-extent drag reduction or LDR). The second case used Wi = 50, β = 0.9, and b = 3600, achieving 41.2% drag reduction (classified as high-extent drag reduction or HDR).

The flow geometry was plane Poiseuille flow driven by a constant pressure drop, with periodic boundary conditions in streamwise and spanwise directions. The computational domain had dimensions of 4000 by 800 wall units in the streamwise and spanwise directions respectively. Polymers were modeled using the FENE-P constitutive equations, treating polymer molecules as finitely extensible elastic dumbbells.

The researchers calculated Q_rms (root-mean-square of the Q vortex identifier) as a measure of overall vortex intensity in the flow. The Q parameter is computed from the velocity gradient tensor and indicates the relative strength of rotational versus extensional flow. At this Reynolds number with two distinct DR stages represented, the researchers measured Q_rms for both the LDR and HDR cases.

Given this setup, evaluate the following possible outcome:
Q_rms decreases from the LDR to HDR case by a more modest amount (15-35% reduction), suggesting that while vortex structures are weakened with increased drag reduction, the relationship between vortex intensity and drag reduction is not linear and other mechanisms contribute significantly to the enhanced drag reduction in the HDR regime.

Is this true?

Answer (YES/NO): NO